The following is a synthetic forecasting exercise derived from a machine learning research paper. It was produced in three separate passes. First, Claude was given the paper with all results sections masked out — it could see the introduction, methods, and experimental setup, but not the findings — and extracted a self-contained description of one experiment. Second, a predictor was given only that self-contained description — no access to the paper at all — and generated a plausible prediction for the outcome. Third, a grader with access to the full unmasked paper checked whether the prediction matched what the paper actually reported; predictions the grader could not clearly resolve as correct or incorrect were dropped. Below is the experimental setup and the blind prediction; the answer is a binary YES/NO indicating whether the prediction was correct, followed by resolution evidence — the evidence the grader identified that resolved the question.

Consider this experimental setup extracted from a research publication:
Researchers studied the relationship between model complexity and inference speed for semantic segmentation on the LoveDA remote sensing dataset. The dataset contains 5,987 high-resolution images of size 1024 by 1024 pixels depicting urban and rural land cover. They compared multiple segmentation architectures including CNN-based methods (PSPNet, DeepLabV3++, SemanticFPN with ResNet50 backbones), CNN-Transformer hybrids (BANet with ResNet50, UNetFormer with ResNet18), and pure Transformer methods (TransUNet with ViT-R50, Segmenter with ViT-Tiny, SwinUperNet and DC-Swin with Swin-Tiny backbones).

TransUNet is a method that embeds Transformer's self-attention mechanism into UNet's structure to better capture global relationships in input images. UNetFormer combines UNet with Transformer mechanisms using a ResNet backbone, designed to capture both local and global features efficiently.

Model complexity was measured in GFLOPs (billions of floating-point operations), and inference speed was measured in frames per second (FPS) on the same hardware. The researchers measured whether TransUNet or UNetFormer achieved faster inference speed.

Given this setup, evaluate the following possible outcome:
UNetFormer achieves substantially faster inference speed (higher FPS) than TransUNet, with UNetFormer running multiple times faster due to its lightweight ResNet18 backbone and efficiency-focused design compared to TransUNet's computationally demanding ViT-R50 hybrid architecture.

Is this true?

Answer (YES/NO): YES